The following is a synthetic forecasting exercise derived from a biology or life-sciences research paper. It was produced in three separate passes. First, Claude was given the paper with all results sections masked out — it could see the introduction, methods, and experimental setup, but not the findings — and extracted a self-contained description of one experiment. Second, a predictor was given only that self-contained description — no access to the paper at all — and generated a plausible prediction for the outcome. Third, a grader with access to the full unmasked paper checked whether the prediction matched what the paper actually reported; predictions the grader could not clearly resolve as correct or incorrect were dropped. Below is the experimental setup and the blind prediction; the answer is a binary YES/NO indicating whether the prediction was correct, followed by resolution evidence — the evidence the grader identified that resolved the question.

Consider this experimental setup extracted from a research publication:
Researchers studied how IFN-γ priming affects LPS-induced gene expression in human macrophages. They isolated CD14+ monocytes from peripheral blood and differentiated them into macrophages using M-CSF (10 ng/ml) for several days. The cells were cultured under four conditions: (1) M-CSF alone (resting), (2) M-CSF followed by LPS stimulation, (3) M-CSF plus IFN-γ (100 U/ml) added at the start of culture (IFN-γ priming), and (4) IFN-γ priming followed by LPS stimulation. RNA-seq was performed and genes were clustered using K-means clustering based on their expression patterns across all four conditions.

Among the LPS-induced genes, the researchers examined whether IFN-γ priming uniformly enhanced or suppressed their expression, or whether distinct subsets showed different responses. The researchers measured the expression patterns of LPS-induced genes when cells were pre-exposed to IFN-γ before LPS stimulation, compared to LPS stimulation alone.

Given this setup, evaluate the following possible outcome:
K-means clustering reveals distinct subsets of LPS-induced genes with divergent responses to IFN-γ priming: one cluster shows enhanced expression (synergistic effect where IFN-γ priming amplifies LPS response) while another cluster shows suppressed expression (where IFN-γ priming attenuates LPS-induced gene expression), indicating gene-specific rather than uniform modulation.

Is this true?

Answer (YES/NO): YES